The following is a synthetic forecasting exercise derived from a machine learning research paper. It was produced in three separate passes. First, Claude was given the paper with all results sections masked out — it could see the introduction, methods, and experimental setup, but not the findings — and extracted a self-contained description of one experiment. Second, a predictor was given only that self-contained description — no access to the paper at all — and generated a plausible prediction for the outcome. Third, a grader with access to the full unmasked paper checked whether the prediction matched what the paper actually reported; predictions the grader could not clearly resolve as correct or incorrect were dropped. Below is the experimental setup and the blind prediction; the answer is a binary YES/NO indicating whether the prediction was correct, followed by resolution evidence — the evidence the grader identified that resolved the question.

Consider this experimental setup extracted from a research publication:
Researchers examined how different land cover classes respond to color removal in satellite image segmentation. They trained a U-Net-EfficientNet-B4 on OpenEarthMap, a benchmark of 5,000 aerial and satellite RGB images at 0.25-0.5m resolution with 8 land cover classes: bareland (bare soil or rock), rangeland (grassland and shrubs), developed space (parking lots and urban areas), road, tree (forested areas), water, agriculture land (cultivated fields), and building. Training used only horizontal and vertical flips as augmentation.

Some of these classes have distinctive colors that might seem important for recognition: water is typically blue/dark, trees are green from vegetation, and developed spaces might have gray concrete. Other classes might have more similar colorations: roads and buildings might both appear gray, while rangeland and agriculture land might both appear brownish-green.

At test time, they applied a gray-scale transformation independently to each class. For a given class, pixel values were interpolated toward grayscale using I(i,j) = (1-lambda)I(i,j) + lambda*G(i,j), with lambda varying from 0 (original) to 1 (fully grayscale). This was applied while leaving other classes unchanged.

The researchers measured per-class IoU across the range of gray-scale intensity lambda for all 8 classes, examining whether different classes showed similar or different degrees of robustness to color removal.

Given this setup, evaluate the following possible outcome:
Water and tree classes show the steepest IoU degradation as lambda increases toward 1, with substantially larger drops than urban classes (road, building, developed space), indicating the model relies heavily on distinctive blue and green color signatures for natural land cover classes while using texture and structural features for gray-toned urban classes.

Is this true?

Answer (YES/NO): NO